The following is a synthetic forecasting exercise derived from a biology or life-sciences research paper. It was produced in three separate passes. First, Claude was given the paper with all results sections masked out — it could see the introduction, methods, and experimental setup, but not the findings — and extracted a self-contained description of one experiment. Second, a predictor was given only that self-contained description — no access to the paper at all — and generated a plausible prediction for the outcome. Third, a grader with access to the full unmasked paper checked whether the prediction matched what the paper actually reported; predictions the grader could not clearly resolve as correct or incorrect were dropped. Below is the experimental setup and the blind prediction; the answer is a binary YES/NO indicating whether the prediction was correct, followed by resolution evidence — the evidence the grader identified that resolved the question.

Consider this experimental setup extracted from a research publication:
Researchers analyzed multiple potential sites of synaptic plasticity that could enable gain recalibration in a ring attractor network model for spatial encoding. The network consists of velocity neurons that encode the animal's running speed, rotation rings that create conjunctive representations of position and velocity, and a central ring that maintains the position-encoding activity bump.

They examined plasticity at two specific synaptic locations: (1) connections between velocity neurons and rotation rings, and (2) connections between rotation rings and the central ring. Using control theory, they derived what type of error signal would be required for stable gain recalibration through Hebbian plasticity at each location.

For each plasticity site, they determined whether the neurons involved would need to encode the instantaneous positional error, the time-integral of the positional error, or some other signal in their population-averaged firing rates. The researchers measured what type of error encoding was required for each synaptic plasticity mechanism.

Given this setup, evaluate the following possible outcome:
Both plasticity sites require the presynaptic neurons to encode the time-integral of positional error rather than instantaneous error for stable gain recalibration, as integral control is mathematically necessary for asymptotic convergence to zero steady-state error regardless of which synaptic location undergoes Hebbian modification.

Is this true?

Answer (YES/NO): NO